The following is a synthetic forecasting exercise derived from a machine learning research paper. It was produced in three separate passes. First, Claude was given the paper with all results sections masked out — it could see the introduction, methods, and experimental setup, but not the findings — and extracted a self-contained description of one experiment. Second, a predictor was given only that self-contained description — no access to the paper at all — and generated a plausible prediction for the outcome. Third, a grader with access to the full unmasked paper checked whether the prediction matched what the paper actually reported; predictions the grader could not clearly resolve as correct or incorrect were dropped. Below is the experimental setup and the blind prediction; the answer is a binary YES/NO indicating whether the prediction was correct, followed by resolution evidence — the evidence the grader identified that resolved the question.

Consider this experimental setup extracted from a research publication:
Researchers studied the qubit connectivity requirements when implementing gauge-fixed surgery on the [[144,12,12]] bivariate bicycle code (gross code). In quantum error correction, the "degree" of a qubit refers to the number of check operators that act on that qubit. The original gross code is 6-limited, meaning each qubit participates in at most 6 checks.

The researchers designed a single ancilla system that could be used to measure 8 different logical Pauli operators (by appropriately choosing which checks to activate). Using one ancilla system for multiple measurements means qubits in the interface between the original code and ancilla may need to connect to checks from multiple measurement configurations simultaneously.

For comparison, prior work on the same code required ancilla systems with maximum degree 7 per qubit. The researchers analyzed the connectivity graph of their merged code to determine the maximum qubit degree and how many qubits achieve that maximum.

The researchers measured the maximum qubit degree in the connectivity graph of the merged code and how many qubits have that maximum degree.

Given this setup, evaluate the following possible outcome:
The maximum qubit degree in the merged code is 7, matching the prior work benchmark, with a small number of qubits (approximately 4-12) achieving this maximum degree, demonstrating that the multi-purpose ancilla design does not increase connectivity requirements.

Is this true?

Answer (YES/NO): NO